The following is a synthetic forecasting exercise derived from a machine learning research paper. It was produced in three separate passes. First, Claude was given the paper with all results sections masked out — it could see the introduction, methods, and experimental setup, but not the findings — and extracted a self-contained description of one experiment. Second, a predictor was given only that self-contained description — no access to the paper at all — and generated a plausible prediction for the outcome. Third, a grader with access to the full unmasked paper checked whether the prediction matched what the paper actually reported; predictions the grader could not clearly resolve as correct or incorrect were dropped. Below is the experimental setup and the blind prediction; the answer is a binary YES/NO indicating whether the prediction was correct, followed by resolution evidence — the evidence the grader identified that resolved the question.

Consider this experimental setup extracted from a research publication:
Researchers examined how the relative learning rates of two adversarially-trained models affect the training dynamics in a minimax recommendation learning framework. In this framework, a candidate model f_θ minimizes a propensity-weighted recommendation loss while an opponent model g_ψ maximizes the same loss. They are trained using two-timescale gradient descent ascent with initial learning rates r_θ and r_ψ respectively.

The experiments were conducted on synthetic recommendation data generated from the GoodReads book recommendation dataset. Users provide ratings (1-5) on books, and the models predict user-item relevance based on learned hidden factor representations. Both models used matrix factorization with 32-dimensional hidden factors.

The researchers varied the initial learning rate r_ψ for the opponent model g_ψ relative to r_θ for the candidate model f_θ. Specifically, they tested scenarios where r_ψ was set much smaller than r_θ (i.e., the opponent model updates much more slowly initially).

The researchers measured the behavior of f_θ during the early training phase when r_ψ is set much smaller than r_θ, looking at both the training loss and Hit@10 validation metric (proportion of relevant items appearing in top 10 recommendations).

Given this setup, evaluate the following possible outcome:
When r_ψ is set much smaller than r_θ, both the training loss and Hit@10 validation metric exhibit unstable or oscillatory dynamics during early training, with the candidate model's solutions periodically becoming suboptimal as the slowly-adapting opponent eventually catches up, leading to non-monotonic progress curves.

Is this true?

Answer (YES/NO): NO